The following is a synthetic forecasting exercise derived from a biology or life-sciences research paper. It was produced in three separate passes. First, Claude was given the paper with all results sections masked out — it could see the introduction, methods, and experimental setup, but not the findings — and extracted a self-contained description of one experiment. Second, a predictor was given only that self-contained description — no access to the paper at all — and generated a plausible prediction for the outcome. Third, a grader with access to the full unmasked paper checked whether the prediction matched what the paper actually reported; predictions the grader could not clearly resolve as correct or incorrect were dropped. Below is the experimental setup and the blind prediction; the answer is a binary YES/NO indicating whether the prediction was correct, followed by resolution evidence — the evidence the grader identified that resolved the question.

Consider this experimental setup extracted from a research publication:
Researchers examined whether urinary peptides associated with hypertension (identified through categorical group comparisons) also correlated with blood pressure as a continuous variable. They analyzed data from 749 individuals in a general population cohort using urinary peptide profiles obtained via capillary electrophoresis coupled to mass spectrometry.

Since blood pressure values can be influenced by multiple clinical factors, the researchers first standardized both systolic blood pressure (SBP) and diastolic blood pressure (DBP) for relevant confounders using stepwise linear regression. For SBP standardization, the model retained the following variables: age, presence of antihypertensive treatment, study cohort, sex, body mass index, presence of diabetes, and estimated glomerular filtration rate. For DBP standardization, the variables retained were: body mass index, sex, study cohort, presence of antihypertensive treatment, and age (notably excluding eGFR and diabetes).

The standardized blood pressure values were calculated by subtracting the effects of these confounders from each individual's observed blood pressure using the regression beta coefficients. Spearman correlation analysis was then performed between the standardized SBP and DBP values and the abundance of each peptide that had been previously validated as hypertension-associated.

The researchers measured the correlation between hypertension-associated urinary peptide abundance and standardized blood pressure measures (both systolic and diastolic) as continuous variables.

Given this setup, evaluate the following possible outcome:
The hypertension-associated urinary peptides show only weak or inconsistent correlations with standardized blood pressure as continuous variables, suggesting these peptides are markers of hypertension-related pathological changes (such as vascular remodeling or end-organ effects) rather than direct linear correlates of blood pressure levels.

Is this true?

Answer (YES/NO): YES